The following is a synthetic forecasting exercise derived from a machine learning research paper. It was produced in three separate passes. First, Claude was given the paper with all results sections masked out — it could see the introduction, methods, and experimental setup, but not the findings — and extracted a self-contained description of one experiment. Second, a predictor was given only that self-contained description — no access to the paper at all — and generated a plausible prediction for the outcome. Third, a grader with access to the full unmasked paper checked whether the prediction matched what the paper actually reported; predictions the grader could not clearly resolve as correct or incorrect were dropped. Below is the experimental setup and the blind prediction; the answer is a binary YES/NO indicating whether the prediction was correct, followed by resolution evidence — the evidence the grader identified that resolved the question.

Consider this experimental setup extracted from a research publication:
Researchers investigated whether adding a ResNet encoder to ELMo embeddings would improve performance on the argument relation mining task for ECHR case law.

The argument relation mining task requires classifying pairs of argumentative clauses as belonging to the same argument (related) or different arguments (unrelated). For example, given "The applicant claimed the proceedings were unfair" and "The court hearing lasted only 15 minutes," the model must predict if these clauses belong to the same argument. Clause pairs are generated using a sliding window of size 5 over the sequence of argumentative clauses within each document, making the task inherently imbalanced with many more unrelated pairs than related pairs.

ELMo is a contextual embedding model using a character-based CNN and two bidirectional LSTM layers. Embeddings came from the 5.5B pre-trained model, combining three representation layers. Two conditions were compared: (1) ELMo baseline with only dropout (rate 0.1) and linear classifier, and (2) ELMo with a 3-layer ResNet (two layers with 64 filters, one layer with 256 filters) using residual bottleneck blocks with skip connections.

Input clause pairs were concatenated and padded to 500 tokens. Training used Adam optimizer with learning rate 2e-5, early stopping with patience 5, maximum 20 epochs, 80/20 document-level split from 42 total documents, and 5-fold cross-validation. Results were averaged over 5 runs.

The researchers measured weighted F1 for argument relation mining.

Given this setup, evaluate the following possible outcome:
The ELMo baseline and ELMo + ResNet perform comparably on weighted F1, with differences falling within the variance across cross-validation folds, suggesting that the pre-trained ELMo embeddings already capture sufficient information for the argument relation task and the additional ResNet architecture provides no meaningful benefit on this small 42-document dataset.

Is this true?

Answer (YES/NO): NO